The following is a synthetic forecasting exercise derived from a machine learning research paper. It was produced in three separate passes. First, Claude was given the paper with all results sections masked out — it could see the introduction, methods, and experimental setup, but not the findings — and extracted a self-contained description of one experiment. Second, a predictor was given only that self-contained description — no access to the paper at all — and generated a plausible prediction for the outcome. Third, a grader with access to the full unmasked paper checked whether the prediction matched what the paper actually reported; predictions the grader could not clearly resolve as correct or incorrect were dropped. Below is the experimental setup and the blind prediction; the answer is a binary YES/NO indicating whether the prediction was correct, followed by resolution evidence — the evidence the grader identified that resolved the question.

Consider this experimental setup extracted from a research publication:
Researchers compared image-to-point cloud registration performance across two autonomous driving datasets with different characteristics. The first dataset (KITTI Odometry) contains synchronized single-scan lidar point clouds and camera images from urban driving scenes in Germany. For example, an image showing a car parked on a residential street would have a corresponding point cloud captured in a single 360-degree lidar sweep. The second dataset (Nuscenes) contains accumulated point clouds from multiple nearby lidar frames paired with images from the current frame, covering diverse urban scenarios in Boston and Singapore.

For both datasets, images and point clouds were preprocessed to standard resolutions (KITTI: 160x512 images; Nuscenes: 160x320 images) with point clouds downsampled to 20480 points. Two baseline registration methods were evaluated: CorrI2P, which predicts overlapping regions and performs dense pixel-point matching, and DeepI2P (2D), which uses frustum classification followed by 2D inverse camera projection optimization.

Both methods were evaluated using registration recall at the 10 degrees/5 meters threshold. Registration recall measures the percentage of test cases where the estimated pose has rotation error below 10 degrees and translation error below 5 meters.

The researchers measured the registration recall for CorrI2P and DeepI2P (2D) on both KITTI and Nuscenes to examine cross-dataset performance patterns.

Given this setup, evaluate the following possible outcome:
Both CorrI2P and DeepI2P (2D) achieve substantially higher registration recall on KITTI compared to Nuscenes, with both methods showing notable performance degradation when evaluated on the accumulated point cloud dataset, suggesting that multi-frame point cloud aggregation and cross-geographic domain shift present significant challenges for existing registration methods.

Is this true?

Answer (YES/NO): NO